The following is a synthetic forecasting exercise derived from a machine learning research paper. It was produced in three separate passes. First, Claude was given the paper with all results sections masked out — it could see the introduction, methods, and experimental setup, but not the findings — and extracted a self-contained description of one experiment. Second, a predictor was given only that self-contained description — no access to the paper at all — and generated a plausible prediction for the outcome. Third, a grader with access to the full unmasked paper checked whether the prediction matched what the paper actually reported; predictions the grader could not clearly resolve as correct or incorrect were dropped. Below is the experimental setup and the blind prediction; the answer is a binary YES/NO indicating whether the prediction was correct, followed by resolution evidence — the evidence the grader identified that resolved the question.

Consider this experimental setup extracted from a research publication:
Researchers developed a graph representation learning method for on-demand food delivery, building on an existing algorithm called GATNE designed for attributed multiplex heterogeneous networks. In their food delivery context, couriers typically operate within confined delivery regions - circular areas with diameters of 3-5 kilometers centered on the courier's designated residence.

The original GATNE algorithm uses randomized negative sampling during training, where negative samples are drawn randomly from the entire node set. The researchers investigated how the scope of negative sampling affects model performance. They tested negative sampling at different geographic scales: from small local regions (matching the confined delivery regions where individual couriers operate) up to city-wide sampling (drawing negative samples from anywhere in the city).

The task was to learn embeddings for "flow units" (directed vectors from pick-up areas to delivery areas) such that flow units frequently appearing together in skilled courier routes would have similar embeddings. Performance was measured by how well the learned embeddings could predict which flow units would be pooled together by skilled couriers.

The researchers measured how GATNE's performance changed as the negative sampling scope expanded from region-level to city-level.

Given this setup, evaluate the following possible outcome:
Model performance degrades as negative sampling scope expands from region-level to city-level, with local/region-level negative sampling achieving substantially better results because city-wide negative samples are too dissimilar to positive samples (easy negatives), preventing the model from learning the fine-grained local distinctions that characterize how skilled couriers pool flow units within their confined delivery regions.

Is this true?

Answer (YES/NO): YES